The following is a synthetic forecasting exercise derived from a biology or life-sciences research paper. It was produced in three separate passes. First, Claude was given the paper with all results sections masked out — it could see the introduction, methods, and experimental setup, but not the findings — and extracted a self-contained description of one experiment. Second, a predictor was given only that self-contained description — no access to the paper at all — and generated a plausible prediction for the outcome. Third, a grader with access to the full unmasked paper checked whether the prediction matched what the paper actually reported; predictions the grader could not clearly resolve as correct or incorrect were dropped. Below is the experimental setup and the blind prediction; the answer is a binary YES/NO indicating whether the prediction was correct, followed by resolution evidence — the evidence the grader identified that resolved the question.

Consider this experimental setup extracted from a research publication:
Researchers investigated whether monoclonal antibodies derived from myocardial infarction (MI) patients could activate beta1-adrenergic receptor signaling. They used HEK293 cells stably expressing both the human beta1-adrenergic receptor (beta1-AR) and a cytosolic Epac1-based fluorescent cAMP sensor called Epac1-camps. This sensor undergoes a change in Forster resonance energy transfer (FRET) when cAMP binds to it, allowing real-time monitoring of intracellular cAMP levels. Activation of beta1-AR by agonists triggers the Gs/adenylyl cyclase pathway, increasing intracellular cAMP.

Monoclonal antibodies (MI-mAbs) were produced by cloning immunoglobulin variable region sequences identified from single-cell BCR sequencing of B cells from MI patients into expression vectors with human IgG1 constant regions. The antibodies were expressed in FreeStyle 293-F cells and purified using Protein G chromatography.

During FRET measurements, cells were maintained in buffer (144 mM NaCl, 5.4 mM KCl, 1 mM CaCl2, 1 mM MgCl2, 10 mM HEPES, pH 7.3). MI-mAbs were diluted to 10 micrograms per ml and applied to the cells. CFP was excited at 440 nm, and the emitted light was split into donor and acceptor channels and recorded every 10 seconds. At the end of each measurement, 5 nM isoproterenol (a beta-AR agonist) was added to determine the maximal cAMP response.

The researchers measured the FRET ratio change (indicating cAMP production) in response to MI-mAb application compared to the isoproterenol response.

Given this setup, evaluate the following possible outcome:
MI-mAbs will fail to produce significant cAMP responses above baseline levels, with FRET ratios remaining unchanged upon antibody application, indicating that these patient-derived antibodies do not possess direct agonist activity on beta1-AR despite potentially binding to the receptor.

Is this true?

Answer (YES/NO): NO